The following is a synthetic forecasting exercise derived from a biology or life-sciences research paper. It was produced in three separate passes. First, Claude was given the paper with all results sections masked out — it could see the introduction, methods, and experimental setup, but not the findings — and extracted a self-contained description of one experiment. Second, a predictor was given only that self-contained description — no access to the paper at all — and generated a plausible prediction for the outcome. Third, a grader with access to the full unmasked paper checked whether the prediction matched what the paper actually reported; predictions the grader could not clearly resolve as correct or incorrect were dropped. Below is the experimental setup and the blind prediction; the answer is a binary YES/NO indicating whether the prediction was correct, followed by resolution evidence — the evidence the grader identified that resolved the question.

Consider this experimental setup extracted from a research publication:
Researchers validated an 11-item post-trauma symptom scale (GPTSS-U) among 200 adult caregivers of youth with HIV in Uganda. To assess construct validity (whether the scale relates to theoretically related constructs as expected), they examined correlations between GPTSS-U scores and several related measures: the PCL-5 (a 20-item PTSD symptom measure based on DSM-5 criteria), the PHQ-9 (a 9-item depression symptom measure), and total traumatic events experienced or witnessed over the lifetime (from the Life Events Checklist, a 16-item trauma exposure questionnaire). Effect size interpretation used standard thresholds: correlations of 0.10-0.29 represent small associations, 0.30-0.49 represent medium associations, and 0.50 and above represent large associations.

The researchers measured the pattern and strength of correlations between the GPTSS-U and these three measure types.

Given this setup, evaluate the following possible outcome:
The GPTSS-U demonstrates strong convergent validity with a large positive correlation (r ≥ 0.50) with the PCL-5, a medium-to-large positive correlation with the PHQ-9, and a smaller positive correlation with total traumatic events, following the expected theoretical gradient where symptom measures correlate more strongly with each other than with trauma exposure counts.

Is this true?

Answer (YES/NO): YES